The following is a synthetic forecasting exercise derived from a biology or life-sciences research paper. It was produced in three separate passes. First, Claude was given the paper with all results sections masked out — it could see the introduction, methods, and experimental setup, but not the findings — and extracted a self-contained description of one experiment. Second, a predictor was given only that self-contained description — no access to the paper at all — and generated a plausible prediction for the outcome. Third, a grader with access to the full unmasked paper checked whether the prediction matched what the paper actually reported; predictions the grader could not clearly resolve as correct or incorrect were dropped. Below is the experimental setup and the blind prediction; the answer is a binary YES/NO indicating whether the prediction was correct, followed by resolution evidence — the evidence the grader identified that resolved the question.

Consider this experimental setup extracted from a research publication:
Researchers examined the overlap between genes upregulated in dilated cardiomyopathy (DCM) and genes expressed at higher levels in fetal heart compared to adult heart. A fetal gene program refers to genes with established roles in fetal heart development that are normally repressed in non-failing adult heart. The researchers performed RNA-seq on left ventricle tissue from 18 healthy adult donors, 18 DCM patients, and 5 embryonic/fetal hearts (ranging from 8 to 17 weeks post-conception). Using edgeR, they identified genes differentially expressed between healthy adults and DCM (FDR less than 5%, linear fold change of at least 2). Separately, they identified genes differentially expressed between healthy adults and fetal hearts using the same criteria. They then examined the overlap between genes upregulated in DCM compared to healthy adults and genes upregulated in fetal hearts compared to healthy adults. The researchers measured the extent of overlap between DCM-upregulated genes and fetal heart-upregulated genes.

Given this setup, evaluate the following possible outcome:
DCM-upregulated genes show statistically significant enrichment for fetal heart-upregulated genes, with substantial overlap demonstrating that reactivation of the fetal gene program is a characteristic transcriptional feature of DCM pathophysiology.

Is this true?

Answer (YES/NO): YES